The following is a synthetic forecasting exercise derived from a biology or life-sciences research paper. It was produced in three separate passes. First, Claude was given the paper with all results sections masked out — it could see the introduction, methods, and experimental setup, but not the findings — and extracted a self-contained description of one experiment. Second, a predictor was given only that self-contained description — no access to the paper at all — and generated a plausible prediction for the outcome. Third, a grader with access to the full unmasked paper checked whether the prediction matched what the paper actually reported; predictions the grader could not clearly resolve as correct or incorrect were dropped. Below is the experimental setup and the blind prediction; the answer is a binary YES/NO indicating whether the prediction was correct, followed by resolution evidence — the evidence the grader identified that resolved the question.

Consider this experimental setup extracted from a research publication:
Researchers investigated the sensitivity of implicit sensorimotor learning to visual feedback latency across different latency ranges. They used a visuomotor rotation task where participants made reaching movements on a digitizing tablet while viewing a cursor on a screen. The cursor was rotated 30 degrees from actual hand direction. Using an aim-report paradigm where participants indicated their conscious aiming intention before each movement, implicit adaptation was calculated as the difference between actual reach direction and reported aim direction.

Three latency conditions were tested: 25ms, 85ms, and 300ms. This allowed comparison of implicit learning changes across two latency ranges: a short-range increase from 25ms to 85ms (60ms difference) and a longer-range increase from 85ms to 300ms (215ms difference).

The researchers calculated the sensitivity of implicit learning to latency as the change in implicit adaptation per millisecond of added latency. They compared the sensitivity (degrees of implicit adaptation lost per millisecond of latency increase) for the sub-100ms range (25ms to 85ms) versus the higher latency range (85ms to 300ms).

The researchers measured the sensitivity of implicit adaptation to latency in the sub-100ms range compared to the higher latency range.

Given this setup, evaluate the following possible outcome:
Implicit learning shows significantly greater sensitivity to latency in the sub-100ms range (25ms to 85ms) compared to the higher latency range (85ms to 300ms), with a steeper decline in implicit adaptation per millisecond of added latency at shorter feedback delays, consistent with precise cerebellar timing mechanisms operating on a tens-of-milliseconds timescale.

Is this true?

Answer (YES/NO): YES